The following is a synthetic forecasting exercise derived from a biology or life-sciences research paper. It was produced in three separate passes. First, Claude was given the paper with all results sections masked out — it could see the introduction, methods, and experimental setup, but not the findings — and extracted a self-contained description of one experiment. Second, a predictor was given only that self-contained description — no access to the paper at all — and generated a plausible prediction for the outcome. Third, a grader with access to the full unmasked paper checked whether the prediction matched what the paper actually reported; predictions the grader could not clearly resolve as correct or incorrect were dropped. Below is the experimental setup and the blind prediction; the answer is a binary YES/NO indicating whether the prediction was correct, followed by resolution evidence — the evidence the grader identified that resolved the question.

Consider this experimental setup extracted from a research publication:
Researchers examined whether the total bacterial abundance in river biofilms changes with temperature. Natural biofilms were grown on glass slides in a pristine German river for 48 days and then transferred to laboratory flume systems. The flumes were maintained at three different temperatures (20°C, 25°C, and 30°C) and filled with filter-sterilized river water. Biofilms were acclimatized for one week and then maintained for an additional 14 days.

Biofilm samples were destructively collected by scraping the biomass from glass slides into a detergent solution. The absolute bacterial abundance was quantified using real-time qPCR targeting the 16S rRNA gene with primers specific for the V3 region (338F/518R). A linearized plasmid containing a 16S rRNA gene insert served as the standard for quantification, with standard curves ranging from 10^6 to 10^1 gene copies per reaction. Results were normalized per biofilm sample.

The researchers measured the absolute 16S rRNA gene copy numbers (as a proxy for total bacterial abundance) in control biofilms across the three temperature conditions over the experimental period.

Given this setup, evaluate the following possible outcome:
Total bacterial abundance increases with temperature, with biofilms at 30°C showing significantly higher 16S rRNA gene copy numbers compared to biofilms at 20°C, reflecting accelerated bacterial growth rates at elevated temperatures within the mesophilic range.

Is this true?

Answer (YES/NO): NO